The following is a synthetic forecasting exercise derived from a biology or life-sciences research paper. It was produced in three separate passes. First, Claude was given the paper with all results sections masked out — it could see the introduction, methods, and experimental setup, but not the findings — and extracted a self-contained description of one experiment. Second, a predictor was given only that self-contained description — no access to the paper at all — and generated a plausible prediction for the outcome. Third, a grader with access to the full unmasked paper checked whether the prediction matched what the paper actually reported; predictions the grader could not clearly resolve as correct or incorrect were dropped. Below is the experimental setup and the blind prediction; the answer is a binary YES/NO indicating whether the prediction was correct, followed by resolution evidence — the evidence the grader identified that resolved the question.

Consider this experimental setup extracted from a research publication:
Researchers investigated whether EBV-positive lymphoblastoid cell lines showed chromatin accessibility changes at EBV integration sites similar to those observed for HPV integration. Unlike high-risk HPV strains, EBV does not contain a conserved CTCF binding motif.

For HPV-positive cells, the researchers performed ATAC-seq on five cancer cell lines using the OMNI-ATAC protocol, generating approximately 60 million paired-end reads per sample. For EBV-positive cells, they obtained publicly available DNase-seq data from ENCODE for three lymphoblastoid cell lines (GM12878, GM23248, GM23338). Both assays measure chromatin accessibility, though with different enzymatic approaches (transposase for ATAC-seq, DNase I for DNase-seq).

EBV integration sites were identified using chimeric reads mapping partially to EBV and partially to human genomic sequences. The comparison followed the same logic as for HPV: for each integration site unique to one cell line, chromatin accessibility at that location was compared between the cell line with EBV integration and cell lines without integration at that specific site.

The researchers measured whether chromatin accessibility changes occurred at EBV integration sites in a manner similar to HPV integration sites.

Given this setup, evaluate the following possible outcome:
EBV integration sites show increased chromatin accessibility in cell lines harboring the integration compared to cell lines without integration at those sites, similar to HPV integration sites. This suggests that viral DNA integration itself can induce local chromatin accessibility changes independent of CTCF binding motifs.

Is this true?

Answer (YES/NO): NO